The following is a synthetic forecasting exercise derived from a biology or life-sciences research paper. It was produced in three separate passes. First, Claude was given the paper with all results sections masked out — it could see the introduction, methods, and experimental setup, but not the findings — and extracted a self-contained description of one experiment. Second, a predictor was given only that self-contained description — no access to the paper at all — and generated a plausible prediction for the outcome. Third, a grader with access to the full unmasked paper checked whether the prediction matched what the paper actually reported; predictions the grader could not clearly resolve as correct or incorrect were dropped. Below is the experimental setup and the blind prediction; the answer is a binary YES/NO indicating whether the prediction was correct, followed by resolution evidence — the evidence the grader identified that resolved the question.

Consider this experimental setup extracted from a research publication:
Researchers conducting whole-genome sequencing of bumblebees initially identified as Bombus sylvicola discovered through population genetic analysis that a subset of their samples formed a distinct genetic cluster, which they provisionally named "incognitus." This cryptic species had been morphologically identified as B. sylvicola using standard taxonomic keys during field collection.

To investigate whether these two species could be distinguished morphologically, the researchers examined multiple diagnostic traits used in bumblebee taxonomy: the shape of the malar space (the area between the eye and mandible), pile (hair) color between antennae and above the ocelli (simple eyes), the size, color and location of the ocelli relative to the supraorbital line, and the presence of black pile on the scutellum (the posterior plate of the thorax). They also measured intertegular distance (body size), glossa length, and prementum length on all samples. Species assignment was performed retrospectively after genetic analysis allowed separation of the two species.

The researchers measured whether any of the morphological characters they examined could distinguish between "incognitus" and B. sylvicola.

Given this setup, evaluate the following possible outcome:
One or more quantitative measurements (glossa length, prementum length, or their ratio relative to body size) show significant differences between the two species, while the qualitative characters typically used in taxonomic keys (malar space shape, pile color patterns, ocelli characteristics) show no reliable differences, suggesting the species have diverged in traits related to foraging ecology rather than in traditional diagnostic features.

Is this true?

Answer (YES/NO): NO